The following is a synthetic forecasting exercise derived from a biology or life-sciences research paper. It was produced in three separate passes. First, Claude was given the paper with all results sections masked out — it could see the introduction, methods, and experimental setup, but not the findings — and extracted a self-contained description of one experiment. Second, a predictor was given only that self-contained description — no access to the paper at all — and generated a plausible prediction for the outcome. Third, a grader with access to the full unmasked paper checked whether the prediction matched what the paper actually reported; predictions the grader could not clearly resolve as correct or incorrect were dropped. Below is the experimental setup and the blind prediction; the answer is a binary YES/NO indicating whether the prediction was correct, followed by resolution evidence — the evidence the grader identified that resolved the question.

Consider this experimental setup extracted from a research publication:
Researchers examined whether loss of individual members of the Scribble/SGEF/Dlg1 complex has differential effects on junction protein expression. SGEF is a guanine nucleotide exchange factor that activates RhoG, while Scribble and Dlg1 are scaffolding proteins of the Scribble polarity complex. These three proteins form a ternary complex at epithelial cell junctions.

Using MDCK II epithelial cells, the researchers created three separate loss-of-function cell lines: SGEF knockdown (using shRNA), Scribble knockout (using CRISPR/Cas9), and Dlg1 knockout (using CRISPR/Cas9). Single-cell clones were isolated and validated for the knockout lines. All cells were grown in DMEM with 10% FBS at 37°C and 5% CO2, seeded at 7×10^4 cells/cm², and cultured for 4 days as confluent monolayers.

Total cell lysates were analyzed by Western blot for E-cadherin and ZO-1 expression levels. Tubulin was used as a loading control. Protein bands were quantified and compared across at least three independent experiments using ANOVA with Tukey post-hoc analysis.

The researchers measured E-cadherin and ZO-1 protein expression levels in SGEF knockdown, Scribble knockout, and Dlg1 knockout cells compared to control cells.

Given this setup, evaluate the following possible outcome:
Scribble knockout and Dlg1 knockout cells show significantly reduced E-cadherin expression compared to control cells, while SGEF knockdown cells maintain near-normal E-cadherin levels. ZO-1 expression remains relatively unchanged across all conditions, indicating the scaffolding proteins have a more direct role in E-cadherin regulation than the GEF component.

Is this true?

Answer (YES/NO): NO